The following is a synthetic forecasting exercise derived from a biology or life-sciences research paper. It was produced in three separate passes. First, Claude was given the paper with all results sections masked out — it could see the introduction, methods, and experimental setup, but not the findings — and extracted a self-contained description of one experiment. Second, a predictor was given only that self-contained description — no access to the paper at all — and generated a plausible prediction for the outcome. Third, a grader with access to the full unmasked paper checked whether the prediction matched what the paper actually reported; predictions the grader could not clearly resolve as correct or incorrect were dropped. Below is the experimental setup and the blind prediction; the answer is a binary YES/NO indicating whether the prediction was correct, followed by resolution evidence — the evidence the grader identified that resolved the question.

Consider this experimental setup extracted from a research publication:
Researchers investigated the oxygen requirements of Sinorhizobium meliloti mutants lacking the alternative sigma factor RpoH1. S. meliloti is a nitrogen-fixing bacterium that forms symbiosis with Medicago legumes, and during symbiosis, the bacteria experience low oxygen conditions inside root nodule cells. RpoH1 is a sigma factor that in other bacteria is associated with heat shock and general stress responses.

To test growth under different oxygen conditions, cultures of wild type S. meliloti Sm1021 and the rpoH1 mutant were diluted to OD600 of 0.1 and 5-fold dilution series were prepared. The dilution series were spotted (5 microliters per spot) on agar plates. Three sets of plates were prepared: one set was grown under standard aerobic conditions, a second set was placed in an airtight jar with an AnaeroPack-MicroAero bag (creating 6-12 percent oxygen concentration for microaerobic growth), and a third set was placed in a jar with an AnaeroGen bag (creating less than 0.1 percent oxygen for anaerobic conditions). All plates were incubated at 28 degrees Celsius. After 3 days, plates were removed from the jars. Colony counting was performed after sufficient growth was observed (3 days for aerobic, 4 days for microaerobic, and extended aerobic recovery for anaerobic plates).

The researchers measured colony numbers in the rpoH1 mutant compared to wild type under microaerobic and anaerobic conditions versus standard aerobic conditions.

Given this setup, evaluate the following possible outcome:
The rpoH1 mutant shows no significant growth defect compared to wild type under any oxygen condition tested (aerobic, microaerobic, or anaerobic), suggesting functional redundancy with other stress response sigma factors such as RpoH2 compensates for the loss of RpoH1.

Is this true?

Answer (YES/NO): NO